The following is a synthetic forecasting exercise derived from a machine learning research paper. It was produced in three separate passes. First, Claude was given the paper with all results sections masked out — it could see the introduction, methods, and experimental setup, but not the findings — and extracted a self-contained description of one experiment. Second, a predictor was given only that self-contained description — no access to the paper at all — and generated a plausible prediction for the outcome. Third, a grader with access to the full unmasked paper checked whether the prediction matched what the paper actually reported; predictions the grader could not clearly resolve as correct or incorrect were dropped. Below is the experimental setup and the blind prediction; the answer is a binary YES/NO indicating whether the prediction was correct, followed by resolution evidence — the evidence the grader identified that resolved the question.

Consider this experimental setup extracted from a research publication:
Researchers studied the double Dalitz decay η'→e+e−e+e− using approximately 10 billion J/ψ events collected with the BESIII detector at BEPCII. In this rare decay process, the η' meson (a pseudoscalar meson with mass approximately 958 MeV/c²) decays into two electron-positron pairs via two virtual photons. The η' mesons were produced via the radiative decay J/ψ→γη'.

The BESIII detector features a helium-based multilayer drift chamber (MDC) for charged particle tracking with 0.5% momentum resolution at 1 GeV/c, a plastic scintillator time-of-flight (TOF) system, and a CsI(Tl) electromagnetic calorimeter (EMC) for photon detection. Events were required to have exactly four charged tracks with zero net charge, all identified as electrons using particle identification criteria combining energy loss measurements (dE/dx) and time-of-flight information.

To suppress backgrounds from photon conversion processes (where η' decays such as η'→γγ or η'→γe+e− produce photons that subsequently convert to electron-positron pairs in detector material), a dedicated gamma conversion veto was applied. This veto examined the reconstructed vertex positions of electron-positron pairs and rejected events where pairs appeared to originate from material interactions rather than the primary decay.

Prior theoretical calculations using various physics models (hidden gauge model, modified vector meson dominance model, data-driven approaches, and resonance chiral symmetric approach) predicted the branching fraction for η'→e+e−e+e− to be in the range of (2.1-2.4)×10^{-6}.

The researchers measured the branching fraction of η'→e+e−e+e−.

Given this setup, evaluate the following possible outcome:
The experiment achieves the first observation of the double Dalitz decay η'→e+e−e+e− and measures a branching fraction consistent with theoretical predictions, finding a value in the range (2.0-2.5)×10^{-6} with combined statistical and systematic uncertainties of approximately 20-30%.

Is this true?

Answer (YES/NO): NO